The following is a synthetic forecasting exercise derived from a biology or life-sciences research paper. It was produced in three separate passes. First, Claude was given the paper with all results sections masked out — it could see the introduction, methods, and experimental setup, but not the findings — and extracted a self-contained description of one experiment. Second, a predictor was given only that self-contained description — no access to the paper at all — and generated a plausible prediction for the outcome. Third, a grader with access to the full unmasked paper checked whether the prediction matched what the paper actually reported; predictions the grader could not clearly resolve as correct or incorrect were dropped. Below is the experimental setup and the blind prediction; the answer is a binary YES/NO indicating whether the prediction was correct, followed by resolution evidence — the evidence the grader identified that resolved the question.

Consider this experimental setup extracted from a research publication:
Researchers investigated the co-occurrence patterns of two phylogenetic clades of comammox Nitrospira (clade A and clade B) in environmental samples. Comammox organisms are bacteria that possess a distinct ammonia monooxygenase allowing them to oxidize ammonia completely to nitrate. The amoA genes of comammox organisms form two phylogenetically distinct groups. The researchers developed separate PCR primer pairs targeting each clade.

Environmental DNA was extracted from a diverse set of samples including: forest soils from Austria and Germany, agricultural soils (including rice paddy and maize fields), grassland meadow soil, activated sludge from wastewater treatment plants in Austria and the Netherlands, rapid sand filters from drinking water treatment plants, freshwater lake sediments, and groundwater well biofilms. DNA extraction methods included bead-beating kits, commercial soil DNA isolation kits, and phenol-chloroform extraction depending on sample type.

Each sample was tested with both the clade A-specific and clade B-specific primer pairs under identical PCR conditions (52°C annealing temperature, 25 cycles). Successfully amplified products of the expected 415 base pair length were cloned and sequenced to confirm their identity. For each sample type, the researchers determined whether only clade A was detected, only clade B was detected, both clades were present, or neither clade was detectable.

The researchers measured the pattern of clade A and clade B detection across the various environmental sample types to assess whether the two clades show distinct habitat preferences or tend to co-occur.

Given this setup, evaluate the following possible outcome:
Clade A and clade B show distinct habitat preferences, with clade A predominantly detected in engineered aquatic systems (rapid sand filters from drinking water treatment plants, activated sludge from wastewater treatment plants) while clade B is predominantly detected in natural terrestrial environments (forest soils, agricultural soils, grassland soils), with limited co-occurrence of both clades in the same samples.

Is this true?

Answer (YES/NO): NO